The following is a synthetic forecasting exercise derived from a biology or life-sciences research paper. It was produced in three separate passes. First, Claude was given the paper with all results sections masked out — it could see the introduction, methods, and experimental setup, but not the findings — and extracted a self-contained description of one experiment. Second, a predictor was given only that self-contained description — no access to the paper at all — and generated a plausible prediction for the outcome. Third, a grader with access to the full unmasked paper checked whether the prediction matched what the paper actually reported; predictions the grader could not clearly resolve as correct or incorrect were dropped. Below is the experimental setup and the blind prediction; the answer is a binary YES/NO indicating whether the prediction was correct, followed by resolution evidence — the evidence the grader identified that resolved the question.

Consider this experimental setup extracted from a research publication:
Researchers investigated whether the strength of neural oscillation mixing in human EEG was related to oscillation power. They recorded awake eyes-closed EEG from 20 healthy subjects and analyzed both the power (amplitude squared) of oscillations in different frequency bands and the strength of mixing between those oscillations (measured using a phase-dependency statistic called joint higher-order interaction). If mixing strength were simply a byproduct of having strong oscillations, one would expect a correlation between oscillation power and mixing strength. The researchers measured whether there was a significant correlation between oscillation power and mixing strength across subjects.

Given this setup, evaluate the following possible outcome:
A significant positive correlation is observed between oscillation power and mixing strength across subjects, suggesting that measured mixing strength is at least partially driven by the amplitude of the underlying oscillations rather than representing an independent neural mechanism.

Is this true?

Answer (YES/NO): NO